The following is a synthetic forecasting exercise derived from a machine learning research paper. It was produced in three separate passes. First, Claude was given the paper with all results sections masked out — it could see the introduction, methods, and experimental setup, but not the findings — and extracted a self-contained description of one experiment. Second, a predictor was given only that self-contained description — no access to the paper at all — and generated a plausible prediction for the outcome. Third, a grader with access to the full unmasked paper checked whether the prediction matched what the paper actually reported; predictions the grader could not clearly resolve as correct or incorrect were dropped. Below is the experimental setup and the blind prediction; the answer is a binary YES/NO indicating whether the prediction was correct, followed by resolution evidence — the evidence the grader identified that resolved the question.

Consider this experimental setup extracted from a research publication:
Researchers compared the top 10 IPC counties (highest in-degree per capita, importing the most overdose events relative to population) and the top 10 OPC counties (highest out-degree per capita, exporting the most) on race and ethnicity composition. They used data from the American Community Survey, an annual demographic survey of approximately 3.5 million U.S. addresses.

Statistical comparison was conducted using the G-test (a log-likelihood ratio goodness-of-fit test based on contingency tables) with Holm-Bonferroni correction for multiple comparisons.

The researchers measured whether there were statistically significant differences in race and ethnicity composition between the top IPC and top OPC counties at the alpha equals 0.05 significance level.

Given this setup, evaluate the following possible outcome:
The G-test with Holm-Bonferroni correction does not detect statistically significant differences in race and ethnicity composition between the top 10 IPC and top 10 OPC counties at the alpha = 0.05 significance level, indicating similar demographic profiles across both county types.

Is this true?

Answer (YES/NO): NO